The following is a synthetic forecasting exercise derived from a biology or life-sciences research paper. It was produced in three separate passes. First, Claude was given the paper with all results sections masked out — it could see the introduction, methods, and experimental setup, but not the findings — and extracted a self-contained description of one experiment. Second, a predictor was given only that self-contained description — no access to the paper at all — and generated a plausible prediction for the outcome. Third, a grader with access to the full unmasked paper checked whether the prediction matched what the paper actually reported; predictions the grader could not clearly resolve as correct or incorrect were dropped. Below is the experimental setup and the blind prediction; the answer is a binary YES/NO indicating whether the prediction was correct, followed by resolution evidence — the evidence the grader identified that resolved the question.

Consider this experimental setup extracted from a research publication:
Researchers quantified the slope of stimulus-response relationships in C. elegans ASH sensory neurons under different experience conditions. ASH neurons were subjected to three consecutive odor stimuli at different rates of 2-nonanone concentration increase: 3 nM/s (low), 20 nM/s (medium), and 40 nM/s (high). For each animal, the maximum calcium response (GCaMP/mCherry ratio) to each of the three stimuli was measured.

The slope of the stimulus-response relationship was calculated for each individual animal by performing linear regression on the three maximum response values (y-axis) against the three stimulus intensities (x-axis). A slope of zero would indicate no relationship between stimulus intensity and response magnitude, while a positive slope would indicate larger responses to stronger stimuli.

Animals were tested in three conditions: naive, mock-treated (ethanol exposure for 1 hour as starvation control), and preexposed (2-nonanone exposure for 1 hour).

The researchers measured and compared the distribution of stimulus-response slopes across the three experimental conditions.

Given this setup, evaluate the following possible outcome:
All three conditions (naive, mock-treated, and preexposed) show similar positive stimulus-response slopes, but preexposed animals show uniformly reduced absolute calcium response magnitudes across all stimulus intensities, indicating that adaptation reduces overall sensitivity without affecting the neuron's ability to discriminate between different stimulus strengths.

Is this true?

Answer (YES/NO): NO